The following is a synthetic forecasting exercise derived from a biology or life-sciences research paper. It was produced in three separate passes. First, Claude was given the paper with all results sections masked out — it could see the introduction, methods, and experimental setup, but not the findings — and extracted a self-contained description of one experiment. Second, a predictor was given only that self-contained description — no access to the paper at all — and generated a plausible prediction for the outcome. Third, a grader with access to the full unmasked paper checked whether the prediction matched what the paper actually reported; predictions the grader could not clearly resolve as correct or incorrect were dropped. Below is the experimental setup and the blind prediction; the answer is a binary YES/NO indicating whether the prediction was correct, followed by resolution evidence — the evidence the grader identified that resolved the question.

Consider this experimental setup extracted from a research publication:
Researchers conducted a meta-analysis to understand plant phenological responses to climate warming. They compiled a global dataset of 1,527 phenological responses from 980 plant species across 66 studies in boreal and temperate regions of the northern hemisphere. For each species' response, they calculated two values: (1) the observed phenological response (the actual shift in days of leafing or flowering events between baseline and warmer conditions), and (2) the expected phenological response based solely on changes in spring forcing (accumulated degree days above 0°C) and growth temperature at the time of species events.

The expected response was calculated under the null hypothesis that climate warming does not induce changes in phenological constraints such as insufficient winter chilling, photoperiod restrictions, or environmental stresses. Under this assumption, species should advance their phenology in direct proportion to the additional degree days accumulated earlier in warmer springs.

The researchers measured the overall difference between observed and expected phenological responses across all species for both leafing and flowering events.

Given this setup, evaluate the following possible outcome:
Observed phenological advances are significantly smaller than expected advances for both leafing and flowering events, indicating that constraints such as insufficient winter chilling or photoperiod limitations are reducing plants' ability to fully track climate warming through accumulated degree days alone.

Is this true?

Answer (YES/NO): NO